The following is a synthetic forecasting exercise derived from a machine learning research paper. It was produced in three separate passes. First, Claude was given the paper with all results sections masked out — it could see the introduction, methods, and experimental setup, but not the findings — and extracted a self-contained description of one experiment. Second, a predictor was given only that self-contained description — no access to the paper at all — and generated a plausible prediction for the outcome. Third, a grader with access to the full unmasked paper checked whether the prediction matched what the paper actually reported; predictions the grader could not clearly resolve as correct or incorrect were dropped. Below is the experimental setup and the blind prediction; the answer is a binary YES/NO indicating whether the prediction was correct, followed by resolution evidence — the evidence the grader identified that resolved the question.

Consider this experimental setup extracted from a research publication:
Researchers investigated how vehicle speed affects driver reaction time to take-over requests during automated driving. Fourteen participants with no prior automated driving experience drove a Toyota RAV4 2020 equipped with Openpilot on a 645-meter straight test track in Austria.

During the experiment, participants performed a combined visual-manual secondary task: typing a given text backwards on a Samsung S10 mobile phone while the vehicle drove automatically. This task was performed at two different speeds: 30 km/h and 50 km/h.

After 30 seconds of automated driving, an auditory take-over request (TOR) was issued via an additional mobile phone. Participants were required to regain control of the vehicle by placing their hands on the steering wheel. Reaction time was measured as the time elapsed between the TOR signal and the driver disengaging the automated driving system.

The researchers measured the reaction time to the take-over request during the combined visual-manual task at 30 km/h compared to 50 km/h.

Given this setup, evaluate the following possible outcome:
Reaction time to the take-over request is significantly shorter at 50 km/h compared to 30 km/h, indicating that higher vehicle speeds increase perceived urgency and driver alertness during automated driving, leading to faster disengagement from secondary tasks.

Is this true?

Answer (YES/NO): YES